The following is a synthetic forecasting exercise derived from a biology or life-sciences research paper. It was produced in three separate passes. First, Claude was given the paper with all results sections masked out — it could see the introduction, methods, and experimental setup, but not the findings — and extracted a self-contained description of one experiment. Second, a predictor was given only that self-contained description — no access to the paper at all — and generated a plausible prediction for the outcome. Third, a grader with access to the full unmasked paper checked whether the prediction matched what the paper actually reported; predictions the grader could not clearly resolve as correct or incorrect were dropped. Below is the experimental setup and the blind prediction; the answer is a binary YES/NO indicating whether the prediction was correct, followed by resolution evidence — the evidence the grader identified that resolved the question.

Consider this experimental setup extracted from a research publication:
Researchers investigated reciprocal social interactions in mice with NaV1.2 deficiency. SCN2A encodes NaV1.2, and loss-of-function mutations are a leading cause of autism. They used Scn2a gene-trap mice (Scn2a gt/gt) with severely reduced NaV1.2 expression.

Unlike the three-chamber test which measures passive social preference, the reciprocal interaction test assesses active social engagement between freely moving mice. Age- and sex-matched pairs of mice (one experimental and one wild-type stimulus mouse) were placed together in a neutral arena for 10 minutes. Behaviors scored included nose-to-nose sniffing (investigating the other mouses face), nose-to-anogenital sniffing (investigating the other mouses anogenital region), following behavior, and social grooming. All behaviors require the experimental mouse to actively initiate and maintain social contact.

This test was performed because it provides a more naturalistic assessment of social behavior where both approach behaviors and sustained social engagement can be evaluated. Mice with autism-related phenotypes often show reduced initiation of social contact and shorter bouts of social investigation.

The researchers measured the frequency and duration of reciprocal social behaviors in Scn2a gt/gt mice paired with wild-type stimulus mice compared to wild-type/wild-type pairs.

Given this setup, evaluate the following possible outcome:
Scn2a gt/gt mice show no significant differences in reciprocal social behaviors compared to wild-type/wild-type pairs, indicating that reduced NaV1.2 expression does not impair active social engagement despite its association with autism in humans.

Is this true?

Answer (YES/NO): NO